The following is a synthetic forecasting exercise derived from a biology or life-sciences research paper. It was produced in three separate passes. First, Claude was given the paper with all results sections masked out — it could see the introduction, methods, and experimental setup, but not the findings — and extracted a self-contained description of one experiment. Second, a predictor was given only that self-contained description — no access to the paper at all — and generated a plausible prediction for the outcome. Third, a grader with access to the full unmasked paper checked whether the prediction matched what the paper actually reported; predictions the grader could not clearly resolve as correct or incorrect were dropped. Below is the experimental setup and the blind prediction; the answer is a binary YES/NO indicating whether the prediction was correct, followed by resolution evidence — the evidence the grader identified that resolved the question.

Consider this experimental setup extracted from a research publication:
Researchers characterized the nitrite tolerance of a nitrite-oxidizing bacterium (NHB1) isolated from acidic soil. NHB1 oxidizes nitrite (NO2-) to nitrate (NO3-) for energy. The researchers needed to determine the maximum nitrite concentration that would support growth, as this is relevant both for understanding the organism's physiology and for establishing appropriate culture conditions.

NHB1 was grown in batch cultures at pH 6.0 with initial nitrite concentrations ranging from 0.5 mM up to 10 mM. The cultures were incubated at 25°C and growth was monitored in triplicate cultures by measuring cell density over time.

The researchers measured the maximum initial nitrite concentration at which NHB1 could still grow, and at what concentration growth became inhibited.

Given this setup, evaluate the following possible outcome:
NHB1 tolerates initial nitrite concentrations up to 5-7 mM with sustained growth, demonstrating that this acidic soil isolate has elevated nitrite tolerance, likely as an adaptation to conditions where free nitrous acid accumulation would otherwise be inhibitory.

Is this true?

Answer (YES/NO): YES